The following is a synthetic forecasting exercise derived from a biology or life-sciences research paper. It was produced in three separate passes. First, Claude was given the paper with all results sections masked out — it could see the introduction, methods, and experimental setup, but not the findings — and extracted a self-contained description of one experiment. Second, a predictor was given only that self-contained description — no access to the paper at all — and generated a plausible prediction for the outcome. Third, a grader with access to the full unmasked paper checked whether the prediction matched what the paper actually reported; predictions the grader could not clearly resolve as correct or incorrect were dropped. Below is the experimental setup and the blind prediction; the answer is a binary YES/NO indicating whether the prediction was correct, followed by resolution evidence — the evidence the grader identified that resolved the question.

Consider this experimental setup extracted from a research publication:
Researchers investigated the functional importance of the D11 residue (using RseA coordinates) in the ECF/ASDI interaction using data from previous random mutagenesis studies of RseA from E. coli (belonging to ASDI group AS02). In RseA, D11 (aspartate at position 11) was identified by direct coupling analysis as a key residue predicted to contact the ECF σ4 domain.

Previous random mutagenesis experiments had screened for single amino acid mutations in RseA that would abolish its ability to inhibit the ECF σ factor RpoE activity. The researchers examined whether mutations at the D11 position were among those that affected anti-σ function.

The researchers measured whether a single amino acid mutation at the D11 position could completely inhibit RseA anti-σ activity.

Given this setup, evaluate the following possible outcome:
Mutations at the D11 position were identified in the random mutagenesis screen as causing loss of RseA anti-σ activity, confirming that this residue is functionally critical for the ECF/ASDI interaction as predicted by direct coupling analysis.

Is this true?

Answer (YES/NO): YES